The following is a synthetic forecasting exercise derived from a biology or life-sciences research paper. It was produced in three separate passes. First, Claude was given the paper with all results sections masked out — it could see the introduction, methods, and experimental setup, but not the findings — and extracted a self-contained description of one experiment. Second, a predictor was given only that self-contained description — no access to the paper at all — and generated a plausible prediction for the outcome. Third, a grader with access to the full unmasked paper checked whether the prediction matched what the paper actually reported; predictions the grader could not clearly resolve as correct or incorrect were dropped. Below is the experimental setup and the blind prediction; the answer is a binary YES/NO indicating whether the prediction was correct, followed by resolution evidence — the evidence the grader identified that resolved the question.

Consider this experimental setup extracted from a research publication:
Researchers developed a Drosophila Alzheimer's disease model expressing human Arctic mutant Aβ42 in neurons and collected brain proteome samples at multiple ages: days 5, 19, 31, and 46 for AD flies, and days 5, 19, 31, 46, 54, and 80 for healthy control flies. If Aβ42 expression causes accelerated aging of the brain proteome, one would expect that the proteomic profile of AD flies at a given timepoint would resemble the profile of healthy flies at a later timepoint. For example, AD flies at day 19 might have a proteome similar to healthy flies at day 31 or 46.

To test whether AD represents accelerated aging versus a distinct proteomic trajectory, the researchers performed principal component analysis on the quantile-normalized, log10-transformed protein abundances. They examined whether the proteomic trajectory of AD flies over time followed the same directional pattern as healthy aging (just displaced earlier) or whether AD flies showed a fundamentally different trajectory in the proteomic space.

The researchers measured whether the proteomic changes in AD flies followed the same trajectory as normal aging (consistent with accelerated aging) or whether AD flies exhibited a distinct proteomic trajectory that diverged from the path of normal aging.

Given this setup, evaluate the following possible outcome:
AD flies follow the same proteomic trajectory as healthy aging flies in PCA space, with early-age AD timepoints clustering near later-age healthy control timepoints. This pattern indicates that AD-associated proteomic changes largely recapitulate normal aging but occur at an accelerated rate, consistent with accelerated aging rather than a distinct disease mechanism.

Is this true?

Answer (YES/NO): NO